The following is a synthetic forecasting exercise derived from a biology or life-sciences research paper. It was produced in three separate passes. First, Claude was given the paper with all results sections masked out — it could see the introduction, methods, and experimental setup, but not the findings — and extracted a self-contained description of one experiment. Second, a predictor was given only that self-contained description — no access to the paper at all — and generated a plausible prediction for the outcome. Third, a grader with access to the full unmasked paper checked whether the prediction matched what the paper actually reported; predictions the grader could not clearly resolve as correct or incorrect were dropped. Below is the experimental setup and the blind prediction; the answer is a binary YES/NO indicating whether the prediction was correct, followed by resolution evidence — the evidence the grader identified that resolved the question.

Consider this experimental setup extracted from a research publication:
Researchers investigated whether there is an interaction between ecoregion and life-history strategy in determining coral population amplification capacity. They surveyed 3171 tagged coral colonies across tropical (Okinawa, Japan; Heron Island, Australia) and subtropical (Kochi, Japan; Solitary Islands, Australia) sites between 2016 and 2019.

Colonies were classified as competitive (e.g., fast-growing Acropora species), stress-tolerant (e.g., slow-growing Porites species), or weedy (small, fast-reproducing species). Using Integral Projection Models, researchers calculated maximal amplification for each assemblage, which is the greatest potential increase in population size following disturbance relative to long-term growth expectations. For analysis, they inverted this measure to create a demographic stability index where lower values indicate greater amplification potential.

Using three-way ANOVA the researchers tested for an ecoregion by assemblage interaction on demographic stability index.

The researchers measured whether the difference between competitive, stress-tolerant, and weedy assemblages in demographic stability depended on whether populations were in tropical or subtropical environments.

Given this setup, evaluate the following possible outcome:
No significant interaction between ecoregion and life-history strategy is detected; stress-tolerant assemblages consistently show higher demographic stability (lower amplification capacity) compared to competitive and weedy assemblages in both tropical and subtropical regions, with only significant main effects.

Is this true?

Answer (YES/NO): NO